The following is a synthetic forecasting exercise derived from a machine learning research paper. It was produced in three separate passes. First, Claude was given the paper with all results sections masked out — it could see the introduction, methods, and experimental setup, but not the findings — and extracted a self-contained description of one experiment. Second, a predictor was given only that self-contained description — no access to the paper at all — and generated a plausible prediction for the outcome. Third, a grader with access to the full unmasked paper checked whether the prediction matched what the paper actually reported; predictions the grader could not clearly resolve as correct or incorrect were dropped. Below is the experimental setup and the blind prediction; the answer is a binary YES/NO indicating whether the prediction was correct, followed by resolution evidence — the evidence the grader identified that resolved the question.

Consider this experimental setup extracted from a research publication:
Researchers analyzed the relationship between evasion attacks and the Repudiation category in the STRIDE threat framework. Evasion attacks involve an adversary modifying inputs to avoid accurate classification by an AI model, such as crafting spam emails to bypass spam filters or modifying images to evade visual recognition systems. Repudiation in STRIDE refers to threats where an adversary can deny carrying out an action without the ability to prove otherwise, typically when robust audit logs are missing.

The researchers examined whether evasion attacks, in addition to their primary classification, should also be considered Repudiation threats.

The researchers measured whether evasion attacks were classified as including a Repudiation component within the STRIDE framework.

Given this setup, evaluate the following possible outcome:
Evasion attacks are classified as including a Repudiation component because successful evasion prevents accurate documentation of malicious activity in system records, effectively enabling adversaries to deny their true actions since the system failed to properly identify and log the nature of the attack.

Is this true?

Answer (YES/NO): YES